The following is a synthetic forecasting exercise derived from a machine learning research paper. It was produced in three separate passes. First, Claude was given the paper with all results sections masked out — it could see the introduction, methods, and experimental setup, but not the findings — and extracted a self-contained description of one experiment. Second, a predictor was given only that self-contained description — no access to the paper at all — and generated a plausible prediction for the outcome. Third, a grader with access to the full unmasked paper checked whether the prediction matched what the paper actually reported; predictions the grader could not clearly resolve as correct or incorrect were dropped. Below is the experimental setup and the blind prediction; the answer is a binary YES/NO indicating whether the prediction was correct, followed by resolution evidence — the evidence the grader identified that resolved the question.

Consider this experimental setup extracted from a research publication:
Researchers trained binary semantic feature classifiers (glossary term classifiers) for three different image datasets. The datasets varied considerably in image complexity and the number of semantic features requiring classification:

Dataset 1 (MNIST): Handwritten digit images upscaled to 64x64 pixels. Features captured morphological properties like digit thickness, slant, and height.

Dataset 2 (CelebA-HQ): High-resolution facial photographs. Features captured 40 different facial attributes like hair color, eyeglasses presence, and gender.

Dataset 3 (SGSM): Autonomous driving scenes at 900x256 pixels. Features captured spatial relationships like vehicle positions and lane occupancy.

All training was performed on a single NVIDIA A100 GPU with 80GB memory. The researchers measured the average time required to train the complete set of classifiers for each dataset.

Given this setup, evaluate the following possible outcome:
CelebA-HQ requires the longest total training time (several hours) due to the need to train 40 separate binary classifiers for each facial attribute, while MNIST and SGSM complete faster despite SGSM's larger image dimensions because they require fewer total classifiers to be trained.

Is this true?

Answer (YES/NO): YES